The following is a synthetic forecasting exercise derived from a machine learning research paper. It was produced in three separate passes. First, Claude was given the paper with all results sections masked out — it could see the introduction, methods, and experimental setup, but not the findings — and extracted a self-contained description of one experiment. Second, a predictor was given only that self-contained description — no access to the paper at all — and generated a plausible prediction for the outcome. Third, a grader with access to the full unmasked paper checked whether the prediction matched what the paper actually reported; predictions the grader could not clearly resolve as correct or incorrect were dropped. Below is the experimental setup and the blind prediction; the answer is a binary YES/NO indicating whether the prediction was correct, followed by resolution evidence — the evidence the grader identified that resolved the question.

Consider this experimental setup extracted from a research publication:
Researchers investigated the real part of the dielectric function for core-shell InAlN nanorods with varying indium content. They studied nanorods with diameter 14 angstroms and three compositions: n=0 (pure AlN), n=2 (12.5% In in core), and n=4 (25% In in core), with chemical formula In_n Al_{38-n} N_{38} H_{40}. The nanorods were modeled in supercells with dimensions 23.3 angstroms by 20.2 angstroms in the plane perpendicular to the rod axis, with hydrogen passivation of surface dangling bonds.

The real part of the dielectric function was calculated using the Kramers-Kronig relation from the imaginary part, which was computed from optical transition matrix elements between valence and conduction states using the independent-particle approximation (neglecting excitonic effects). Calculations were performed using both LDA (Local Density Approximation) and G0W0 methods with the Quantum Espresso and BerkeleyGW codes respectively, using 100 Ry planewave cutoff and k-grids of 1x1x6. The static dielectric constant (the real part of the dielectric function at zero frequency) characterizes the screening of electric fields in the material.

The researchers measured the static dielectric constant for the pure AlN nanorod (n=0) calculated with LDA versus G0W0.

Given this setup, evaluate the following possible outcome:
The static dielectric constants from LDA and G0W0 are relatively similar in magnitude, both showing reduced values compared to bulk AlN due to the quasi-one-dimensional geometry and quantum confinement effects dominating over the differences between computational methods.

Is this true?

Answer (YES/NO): NO